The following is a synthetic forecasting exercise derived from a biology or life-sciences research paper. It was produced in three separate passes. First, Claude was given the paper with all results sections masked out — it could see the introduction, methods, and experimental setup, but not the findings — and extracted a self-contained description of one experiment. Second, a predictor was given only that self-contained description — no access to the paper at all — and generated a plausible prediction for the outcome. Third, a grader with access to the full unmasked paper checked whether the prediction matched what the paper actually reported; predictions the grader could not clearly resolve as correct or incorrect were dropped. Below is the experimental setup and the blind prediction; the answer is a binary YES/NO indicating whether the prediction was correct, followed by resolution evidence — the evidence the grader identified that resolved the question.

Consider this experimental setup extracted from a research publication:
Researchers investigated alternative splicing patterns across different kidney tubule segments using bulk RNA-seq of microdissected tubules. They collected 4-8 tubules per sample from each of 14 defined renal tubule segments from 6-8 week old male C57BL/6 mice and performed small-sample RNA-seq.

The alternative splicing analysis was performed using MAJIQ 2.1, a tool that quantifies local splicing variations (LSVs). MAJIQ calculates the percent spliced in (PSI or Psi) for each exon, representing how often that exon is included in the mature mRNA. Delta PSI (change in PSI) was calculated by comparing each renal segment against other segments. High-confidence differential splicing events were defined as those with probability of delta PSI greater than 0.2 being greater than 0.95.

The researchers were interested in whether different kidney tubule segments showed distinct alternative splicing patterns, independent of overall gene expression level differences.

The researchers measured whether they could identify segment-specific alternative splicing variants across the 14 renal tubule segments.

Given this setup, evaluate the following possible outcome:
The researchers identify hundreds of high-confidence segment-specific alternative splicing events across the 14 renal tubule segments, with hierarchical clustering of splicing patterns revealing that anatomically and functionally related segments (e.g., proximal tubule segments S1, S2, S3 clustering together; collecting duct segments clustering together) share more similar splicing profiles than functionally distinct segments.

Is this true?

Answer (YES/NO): NO